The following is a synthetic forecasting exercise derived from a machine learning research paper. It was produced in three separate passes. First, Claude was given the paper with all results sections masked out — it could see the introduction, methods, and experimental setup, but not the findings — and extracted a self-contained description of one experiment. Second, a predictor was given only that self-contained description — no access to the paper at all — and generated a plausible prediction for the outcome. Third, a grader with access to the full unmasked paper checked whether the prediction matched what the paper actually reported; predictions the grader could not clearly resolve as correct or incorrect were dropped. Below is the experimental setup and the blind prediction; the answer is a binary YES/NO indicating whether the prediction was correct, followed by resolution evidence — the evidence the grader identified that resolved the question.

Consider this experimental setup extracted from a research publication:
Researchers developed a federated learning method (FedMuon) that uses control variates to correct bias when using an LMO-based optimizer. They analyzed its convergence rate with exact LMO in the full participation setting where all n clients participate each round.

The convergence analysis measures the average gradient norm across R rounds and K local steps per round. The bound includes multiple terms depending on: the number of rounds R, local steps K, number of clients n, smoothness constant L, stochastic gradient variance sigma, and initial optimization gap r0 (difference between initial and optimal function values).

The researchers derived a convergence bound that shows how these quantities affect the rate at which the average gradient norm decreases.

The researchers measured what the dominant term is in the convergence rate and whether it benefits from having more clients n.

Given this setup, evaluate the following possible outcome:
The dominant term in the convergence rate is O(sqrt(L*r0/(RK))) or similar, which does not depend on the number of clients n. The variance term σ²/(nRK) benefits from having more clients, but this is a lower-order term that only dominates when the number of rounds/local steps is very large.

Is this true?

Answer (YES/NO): NO